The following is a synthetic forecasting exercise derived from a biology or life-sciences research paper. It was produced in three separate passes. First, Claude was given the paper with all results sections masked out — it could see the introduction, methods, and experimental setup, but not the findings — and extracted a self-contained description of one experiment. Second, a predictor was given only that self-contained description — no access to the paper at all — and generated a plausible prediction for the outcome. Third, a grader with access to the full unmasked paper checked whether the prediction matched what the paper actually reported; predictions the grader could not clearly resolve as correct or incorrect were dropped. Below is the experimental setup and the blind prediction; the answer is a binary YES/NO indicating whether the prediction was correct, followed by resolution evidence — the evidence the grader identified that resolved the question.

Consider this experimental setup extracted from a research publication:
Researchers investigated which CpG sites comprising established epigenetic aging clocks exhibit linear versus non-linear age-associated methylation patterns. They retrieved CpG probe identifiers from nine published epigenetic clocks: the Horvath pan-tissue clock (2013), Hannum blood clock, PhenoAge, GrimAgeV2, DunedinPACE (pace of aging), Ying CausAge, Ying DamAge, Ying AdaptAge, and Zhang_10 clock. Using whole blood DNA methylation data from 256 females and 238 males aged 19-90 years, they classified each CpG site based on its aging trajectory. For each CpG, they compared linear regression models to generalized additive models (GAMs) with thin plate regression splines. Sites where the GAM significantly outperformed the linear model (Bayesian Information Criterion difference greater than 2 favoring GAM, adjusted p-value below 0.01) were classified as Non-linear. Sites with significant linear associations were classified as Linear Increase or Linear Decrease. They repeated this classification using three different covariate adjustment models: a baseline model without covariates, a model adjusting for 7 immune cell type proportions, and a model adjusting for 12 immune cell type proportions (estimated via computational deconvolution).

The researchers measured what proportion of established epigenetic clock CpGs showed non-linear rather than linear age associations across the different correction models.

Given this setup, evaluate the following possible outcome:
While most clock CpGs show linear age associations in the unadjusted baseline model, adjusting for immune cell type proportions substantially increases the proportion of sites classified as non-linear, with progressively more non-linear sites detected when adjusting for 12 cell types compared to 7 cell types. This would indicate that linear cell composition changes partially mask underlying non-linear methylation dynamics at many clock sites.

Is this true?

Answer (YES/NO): NO